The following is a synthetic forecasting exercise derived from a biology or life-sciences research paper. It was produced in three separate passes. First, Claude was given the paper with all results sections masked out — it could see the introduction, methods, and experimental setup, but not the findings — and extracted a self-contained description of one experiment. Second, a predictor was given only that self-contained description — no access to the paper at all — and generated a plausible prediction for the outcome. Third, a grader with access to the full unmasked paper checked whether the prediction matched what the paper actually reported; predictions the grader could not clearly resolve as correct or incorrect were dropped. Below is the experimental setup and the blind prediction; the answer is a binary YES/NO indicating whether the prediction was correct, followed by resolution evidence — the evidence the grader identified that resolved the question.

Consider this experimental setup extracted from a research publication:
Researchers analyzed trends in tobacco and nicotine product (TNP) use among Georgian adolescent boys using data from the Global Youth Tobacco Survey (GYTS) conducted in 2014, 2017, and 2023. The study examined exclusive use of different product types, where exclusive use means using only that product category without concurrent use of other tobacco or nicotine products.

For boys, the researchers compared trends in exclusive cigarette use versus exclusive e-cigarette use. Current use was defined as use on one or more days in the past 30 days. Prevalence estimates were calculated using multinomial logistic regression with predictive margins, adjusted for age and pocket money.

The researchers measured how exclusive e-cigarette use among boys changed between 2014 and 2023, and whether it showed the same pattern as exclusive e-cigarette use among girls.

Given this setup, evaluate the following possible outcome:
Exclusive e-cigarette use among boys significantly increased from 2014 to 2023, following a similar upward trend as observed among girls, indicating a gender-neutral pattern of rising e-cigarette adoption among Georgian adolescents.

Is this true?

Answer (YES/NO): NO